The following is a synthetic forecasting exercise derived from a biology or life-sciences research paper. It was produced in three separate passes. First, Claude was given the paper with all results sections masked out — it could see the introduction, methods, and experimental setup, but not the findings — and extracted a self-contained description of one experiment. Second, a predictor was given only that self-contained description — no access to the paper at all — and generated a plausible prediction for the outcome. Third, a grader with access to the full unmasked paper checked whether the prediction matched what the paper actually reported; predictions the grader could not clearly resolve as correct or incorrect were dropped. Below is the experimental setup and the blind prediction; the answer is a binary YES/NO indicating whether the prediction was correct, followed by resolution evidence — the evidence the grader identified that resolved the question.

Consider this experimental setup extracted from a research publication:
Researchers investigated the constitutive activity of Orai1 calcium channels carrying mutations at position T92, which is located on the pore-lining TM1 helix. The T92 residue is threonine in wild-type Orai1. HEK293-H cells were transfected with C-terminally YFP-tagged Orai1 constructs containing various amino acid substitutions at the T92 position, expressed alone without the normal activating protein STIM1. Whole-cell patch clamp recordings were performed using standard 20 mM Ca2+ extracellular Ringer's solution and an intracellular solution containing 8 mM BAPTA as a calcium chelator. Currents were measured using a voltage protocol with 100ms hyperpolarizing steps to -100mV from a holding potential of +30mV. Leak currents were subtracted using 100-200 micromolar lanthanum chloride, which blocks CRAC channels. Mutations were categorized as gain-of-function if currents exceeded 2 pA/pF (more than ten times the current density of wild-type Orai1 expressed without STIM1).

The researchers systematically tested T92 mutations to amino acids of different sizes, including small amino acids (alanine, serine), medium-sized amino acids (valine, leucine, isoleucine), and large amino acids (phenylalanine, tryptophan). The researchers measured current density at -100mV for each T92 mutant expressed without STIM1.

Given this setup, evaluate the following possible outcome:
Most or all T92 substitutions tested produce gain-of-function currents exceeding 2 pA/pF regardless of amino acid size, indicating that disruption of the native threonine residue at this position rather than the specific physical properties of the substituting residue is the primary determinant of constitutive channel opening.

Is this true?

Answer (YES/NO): NO